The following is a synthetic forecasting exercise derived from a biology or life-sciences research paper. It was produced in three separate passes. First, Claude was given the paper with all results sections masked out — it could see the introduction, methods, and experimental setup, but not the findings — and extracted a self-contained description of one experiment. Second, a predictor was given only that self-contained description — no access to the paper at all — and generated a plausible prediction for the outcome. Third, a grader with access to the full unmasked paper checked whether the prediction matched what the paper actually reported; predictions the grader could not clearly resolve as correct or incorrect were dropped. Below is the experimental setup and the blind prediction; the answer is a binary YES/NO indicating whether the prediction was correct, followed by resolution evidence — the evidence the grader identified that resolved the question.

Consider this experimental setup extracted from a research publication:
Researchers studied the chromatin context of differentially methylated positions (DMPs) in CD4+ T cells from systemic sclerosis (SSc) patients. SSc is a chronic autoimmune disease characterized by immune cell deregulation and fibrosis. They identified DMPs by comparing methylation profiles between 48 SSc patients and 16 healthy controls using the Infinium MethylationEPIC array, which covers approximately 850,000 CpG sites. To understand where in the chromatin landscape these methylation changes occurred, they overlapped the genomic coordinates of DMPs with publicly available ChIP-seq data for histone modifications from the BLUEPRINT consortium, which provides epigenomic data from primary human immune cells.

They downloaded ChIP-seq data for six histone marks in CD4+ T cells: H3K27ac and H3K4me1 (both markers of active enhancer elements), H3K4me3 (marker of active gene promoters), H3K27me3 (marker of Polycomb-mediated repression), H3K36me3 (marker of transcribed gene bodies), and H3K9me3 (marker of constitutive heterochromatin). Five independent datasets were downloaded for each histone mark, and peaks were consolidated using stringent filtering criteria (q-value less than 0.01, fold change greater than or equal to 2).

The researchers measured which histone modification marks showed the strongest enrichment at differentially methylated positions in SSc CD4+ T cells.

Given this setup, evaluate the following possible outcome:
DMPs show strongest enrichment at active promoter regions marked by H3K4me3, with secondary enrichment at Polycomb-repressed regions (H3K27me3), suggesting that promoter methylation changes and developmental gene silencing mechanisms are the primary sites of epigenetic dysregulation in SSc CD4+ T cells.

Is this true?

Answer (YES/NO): NO